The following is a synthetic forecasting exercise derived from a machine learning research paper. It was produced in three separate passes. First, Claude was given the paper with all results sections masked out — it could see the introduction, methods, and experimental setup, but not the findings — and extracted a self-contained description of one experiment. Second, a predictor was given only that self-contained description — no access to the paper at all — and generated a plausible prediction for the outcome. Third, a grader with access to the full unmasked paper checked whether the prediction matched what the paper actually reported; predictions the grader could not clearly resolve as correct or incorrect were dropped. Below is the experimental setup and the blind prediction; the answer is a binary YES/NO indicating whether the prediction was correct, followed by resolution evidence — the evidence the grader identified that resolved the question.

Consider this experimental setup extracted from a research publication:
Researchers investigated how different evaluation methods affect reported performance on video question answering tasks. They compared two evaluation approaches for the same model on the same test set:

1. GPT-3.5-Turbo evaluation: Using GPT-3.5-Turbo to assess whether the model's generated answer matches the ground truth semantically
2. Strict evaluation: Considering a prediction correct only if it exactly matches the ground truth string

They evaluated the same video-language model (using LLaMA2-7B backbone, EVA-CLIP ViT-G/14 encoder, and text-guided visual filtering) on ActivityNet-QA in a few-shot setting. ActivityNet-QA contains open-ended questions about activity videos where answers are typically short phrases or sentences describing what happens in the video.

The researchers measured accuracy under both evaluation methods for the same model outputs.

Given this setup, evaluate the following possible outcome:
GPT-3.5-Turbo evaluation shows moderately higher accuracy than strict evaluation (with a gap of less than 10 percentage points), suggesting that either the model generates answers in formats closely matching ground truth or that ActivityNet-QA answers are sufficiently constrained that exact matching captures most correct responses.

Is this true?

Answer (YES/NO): YES